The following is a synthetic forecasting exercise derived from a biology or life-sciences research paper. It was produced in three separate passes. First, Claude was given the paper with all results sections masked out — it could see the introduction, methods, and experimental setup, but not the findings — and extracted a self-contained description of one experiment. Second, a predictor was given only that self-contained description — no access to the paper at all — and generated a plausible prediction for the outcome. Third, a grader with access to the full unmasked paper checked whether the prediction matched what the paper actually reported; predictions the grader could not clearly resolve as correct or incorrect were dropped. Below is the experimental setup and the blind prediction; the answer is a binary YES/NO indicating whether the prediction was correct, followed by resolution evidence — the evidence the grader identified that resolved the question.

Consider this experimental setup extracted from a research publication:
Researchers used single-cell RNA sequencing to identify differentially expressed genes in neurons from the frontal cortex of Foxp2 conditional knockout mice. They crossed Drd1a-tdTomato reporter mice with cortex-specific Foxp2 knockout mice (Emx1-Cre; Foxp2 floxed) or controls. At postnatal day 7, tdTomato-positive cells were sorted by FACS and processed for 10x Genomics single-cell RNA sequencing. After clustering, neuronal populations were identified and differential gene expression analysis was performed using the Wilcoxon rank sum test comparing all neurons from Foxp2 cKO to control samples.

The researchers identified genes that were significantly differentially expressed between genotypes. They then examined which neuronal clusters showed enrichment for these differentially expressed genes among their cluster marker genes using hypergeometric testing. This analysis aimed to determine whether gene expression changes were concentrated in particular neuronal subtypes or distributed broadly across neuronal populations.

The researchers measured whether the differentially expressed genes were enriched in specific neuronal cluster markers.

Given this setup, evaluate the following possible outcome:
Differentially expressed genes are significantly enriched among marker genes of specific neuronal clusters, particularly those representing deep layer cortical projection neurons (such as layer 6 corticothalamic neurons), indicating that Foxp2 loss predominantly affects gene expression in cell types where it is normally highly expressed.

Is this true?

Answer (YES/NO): NO